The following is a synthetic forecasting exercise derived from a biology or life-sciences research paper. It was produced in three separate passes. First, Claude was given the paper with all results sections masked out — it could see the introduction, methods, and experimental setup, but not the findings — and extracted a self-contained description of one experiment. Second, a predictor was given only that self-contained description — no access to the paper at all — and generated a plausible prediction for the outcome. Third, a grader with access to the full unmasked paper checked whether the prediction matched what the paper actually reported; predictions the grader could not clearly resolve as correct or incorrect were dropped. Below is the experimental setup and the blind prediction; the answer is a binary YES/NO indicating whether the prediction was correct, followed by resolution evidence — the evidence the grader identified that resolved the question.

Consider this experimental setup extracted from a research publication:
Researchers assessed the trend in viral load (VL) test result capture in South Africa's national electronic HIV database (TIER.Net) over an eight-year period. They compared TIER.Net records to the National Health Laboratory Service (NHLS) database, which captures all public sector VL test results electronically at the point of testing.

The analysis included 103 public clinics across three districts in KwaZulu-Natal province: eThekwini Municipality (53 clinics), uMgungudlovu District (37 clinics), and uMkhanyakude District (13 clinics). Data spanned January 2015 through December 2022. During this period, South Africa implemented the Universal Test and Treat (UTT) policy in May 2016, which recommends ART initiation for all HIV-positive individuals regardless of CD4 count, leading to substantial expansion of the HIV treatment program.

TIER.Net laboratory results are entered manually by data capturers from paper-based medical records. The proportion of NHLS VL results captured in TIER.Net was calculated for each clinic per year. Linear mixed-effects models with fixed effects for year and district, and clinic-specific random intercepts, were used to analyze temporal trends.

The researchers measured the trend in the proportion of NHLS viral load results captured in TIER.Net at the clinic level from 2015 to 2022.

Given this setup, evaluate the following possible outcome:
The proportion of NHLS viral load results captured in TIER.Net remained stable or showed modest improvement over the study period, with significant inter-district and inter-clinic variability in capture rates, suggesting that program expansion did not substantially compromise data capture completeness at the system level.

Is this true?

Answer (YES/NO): NO